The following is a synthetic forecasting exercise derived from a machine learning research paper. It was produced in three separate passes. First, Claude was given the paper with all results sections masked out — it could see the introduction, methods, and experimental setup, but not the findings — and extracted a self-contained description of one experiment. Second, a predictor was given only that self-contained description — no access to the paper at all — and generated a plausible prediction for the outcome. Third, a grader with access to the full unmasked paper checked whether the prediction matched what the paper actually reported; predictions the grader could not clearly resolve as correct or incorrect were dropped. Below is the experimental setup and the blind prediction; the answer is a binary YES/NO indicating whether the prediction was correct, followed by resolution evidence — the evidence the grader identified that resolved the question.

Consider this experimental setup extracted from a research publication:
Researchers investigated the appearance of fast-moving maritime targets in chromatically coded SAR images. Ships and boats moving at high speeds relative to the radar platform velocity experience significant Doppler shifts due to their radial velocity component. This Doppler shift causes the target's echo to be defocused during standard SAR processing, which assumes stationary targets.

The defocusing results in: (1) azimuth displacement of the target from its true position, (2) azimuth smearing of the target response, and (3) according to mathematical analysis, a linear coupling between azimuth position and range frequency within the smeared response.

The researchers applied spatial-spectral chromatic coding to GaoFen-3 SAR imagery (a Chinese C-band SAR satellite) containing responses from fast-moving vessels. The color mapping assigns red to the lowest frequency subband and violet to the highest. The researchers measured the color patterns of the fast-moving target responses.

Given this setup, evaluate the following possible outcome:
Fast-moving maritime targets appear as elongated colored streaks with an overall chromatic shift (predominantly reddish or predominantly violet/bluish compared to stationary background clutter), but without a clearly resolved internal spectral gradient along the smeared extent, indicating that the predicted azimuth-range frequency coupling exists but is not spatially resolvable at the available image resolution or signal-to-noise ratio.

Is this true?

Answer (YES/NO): NO